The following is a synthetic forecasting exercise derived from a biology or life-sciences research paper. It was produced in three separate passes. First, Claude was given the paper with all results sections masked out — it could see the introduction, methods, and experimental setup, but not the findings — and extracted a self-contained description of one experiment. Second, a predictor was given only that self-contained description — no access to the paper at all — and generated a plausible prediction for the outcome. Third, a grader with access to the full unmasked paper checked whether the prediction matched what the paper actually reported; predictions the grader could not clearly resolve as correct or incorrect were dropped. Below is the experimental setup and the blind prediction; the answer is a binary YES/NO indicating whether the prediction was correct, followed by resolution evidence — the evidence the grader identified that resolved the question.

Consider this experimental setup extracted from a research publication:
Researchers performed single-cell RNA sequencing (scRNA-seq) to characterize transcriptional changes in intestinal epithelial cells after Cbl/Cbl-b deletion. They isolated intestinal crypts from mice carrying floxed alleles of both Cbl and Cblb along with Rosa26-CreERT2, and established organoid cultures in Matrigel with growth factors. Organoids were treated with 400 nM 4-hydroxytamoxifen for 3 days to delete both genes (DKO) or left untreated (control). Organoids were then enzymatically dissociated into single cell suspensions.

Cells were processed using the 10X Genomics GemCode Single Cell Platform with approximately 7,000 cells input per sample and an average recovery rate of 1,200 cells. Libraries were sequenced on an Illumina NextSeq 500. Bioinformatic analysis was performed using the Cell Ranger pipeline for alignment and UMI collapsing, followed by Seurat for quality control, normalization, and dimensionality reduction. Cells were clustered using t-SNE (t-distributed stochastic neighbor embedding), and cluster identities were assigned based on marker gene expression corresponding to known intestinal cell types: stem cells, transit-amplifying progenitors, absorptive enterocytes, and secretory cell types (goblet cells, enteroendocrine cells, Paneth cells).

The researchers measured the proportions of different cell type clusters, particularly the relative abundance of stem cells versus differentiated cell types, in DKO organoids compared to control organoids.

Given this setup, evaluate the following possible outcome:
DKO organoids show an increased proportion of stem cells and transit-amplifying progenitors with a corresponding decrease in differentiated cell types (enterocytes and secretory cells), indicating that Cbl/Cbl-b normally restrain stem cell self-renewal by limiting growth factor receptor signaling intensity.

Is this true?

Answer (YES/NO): NO